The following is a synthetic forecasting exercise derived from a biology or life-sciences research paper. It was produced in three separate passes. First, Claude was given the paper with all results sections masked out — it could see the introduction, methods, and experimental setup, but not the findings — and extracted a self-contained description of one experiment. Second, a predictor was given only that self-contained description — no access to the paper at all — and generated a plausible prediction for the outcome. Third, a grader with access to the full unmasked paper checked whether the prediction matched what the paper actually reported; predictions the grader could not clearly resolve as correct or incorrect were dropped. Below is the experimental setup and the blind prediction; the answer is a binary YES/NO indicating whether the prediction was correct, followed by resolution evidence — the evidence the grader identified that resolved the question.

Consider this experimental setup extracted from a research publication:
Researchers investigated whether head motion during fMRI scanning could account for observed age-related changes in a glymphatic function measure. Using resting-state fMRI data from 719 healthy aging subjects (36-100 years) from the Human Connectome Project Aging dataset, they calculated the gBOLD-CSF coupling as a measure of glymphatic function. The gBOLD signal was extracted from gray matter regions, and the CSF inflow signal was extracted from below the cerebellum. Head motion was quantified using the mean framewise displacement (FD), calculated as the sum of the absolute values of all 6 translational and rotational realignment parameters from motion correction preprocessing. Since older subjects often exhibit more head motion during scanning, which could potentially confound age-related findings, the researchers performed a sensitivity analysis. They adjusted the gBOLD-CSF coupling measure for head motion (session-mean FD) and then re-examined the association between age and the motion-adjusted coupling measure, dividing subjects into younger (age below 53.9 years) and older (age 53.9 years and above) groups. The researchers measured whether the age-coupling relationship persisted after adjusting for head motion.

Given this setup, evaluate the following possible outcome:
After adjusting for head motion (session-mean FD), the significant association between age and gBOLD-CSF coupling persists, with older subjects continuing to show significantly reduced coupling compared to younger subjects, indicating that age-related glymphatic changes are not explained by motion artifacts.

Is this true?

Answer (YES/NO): YES